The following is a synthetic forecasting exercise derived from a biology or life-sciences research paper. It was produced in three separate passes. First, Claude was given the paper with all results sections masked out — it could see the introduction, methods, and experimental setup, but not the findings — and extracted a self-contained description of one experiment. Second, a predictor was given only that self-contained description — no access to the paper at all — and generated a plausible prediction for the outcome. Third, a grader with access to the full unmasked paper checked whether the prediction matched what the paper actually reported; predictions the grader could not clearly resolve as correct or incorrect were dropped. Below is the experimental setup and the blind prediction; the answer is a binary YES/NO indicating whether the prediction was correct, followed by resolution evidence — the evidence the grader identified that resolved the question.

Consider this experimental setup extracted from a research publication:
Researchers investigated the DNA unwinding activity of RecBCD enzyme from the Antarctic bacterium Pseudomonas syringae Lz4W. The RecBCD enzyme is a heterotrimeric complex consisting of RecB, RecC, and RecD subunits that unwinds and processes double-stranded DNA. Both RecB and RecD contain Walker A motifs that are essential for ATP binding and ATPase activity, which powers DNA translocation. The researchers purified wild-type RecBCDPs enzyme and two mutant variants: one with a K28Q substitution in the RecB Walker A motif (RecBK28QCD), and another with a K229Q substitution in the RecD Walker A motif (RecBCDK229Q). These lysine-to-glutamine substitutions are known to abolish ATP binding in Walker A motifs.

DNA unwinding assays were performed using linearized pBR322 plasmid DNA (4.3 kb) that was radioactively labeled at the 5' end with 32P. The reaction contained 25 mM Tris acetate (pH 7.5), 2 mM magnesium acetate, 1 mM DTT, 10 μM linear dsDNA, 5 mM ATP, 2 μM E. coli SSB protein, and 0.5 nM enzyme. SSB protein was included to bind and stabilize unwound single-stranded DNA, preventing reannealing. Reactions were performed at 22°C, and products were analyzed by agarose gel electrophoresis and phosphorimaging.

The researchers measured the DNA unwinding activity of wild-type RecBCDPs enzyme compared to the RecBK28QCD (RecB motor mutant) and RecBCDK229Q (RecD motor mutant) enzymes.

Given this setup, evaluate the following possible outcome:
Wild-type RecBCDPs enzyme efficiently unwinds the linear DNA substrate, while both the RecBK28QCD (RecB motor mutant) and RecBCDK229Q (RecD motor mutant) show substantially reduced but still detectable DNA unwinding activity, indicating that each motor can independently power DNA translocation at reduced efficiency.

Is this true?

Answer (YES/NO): NO